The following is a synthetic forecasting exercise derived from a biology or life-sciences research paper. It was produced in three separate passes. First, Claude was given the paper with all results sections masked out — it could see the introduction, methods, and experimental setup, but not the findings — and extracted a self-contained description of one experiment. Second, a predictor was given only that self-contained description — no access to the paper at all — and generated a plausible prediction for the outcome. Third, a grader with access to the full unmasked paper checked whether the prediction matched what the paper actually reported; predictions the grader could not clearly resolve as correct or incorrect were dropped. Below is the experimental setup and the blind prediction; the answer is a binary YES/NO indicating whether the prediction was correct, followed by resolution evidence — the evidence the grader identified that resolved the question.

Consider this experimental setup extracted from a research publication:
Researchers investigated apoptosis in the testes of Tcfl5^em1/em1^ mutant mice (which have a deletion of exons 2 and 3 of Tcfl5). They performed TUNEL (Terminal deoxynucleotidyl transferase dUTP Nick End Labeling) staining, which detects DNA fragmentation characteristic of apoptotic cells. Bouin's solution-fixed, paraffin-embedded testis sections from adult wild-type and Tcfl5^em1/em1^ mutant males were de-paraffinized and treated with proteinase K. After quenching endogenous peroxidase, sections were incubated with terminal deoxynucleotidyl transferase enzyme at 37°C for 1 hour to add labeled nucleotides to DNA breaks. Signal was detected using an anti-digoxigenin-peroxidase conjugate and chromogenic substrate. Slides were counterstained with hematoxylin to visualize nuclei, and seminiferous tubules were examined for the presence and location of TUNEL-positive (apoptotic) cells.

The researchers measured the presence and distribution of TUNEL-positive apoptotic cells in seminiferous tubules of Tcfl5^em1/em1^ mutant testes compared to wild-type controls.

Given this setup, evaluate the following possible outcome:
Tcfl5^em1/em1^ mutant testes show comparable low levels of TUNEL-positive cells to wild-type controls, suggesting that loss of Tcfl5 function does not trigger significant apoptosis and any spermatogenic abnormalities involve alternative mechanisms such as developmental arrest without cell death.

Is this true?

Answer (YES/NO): YES